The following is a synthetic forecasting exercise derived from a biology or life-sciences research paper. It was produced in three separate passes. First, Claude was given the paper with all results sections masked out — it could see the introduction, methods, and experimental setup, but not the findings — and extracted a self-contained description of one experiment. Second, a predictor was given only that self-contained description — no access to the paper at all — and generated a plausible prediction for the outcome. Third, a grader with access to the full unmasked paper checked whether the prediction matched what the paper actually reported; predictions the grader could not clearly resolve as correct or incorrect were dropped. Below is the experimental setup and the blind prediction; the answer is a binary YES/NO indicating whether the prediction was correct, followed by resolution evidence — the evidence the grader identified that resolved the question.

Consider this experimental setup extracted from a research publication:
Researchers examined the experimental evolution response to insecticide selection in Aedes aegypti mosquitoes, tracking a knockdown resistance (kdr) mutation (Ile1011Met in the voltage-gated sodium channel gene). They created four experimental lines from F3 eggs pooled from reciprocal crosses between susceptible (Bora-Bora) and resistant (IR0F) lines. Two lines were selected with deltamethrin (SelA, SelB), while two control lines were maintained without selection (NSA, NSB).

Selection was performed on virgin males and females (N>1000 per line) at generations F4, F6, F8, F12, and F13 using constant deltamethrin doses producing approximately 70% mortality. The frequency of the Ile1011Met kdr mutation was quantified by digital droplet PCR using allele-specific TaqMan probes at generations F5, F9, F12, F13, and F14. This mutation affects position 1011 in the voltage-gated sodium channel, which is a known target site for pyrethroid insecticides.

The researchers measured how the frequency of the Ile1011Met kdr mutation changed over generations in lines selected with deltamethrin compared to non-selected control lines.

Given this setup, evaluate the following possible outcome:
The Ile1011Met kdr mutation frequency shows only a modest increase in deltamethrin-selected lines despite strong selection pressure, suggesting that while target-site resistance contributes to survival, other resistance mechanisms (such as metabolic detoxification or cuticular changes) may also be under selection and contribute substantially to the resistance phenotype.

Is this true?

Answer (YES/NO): NO